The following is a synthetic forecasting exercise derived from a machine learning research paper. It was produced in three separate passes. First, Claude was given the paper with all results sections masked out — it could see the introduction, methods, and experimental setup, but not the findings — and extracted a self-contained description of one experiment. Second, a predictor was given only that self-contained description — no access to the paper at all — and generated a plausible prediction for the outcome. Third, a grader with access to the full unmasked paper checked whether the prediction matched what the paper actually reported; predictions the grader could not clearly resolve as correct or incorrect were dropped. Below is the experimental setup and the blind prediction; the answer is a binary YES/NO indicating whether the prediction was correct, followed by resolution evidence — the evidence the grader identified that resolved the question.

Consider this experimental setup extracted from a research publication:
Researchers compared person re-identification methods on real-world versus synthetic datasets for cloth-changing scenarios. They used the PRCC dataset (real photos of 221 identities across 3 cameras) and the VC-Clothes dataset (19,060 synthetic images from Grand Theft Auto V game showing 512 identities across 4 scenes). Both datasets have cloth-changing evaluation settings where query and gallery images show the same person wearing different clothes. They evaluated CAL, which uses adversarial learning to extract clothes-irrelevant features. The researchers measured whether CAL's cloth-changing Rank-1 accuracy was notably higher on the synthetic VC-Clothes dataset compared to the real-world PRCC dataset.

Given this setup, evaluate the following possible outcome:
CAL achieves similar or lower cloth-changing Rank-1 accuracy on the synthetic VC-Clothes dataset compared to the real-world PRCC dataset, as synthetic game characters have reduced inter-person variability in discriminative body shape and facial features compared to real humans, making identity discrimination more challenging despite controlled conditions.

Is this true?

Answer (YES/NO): NO